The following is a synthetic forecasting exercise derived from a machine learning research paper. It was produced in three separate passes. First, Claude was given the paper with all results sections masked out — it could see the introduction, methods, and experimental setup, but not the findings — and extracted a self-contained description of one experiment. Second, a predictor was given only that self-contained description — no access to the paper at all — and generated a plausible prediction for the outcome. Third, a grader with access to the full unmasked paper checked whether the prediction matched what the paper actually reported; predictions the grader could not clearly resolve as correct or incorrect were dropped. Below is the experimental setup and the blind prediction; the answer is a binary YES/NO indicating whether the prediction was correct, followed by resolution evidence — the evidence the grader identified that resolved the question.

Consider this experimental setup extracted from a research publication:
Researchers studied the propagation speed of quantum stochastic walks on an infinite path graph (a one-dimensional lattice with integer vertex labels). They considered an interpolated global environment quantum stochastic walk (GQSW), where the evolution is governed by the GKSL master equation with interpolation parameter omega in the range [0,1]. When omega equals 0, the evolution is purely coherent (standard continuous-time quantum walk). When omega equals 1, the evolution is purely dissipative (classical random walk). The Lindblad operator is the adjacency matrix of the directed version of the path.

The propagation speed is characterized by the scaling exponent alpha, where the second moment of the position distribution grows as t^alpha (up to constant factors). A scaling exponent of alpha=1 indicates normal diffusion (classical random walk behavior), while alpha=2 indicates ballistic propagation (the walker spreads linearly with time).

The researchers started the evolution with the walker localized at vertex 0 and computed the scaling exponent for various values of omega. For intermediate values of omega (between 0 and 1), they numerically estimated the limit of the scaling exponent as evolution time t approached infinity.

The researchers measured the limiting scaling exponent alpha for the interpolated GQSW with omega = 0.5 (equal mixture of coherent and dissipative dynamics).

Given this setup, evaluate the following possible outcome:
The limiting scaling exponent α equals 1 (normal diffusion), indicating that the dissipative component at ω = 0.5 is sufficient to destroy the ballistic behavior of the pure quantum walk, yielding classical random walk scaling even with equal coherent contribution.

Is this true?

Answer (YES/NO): NO